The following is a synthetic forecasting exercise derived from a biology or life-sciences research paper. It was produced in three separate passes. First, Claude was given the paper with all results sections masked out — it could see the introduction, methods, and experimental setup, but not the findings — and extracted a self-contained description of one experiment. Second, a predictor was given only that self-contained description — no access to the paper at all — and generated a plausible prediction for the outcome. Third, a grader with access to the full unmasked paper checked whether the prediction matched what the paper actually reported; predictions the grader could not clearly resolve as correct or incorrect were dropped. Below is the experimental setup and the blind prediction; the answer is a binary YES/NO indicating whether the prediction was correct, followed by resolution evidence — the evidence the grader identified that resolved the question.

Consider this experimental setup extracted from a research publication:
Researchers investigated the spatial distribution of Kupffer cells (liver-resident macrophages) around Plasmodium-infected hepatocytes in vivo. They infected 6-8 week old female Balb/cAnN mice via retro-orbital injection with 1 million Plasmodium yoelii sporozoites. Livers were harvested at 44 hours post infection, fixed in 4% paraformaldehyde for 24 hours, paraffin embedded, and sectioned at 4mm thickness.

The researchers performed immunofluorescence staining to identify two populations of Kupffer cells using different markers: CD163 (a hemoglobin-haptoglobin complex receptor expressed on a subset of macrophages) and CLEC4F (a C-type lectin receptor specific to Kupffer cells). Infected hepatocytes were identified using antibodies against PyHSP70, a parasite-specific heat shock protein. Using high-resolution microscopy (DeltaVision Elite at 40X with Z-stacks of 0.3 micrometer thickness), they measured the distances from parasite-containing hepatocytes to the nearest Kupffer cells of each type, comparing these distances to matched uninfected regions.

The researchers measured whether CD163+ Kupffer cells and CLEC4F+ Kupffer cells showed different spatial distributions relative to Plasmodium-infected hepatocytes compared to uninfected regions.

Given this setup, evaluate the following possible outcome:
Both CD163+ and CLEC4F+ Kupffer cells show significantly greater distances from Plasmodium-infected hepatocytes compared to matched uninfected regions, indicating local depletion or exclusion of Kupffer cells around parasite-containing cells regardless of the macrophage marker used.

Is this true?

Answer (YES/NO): NO